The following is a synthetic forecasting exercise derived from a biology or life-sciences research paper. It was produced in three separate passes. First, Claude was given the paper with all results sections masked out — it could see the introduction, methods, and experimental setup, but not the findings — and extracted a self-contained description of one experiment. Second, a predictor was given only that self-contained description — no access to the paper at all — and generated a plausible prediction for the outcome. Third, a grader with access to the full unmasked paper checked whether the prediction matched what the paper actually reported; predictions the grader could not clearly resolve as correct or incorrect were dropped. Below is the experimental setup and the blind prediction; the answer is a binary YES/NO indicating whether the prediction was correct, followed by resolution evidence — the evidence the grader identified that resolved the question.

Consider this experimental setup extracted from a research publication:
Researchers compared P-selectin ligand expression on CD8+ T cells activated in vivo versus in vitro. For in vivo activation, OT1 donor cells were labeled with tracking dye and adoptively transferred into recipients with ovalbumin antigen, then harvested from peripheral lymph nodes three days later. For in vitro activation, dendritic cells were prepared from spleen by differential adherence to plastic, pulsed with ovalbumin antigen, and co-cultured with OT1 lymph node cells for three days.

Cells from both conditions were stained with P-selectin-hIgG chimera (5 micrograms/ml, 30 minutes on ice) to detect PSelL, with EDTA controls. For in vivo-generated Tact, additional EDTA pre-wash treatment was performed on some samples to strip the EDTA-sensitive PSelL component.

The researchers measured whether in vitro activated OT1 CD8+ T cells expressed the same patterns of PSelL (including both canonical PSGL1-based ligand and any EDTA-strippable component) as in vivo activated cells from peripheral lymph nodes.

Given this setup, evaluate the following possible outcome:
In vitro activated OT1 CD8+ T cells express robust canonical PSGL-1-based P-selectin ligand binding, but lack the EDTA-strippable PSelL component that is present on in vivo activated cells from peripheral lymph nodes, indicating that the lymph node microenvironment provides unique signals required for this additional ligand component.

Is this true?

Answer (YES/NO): YES